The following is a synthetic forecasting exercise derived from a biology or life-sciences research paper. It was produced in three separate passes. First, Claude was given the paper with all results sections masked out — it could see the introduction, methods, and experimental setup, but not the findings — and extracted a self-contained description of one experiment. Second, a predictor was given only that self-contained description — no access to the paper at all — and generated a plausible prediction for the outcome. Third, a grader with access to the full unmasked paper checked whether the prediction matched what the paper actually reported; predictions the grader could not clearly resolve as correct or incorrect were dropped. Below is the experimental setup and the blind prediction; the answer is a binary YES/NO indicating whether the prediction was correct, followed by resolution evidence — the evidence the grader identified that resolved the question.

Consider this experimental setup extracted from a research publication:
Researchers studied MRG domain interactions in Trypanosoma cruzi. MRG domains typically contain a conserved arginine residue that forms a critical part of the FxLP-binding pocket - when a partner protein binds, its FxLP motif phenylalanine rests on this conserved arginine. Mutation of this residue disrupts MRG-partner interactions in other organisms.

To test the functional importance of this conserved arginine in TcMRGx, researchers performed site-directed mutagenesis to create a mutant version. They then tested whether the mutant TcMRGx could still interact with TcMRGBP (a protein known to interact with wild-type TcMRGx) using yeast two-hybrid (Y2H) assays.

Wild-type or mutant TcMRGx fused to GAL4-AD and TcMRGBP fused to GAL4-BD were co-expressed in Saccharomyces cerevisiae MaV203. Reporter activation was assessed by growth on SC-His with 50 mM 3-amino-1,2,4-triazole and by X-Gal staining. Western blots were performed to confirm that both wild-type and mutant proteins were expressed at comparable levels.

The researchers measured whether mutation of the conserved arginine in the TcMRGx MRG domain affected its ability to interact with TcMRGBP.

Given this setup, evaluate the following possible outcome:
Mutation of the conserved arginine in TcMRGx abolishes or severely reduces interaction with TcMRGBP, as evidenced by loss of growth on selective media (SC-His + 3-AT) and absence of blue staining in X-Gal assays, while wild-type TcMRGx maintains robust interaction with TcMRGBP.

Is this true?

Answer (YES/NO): NO